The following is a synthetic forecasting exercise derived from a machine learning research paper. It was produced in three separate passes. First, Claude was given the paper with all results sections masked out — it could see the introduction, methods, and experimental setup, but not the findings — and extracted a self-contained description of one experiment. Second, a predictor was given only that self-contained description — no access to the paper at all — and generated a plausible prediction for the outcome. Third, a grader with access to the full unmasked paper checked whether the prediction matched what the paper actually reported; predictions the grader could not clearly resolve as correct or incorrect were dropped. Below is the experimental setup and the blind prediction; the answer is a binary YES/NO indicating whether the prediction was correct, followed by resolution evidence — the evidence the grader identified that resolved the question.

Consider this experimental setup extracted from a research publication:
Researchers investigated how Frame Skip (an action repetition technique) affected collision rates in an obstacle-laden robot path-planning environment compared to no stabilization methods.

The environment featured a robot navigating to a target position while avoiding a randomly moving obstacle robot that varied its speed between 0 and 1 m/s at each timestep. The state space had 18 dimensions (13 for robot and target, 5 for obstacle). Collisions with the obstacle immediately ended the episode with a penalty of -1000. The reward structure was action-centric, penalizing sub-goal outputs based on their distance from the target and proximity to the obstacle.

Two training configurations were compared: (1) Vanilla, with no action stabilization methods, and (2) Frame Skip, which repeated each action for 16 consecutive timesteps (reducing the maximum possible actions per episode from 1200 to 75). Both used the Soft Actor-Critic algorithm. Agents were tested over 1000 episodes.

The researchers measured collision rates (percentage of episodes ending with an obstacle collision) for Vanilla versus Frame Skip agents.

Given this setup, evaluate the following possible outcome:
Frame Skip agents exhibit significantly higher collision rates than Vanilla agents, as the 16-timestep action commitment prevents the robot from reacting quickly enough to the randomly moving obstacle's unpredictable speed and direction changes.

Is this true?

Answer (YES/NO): NO